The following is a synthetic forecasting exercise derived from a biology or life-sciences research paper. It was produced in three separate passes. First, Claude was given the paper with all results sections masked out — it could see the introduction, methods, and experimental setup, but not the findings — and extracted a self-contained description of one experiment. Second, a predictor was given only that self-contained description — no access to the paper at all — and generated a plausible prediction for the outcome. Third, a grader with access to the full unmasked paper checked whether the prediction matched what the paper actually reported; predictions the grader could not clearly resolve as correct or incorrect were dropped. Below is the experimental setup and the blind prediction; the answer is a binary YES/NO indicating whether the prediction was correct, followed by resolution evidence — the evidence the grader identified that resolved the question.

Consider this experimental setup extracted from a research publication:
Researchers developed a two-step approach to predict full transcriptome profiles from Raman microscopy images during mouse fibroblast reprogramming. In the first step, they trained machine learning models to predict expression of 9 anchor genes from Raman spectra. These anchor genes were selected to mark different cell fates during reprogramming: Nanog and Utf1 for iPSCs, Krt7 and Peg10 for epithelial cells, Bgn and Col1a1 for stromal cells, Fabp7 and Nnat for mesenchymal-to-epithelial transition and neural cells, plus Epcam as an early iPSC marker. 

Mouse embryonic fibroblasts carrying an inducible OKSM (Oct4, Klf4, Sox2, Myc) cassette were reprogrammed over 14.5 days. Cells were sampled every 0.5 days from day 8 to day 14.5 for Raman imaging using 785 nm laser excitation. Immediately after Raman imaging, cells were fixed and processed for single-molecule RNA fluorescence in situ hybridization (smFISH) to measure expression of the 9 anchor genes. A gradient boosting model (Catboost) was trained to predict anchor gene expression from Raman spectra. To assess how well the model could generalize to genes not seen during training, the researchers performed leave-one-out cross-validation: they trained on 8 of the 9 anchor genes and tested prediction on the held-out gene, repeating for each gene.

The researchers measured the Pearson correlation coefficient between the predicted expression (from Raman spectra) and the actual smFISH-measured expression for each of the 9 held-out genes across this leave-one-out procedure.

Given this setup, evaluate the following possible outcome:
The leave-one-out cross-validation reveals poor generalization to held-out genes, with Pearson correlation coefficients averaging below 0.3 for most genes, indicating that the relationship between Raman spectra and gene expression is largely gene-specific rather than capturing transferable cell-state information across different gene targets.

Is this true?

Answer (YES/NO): NO